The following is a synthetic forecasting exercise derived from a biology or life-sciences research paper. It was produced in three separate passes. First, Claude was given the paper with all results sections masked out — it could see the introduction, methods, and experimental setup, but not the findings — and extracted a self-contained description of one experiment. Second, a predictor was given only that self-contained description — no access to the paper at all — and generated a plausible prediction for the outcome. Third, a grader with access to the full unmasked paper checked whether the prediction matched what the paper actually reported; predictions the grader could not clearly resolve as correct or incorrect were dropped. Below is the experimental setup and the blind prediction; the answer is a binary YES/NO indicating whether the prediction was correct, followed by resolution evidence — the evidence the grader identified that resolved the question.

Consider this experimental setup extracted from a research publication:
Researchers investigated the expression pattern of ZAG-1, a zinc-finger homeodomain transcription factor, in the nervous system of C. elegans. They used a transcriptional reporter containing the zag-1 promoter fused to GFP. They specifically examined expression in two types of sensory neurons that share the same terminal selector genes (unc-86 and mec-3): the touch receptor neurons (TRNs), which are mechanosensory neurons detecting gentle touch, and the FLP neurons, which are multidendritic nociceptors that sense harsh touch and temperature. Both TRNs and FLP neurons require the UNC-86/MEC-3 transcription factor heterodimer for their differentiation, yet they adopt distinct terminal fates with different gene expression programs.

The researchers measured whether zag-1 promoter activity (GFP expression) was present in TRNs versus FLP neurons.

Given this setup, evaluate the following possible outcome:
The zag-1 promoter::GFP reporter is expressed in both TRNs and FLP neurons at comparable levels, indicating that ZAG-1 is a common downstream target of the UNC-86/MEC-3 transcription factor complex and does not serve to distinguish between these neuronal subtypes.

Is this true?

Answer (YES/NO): NO